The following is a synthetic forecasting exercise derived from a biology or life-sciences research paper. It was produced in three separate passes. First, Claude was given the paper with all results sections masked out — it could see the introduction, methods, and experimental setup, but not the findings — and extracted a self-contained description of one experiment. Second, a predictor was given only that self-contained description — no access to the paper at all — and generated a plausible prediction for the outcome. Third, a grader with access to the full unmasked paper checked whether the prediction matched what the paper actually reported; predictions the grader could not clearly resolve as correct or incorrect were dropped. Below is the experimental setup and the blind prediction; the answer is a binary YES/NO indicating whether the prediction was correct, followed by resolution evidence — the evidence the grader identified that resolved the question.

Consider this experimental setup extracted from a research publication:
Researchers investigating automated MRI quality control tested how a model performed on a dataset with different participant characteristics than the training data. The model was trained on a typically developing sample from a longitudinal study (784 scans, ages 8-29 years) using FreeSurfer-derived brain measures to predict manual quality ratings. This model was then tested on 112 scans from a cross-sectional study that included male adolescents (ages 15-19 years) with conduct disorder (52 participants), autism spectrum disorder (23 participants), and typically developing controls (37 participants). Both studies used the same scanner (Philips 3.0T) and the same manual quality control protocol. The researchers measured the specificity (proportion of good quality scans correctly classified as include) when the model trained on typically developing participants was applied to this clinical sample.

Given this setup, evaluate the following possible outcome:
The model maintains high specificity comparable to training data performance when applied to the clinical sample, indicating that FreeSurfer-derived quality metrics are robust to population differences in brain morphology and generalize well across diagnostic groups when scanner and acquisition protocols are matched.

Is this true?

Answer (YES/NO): YES